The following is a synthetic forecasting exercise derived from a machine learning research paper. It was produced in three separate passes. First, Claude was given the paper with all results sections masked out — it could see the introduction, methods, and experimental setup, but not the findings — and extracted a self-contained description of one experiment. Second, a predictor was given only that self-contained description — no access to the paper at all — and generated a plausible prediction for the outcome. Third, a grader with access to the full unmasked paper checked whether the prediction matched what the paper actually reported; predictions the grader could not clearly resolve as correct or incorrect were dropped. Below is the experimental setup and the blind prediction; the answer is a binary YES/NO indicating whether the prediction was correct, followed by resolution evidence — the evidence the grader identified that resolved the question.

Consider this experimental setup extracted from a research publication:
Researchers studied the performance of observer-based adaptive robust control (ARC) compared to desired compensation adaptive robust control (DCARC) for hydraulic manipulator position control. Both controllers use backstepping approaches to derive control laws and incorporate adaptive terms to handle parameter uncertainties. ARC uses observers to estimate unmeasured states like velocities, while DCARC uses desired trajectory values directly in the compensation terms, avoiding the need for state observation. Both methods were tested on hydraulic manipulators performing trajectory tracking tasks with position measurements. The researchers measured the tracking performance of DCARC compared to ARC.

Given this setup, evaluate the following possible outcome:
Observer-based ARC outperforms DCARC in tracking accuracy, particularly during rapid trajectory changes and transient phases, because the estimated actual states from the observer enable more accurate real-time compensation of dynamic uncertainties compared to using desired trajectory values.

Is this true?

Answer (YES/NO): NO